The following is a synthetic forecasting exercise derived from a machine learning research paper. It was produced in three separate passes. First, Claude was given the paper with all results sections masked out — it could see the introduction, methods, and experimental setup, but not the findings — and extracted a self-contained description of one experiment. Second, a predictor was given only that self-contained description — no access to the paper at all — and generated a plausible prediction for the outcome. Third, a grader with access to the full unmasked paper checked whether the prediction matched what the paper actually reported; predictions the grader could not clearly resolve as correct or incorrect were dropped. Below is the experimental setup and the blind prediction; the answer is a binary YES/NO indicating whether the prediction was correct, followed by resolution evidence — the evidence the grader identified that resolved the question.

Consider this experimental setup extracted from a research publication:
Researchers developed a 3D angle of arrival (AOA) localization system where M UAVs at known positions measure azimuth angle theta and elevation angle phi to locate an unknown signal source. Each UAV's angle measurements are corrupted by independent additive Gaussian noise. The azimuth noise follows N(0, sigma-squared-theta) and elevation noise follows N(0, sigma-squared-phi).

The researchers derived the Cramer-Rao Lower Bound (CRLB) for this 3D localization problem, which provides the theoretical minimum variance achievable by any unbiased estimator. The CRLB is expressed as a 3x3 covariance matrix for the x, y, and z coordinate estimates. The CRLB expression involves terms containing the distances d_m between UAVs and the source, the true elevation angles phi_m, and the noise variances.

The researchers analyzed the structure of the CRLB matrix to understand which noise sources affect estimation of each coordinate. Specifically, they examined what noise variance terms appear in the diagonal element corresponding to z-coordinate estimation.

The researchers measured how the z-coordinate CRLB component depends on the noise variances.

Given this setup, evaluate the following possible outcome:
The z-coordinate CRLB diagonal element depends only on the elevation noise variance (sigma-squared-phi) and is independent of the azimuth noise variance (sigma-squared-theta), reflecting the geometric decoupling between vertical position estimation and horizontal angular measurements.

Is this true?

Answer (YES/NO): NO